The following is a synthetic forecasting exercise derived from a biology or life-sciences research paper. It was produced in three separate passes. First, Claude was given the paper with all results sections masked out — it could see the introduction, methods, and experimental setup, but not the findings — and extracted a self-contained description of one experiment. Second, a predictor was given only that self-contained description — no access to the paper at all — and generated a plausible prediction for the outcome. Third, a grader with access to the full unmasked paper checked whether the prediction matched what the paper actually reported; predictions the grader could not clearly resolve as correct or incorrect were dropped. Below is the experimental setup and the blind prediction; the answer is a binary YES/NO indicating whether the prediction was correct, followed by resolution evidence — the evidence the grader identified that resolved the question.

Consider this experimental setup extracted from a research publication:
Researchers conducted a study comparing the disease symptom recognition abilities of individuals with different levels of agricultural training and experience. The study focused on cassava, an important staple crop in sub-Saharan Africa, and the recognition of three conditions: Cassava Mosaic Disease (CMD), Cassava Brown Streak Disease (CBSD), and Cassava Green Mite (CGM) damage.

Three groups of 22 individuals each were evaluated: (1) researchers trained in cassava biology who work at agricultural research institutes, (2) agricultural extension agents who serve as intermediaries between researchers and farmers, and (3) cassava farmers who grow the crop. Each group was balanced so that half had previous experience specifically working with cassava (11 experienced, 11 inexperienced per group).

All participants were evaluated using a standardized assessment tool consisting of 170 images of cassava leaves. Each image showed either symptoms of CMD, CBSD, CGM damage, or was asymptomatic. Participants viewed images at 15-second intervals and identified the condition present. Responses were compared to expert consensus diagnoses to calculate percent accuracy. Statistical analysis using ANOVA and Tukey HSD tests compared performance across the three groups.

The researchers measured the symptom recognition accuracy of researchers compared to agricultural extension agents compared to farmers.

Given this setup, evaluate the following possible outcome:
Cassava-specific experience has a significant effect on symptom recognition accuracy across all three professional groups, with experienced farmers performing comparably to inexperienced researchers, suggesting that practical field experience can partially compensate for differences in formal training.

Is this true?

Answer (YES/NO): NO